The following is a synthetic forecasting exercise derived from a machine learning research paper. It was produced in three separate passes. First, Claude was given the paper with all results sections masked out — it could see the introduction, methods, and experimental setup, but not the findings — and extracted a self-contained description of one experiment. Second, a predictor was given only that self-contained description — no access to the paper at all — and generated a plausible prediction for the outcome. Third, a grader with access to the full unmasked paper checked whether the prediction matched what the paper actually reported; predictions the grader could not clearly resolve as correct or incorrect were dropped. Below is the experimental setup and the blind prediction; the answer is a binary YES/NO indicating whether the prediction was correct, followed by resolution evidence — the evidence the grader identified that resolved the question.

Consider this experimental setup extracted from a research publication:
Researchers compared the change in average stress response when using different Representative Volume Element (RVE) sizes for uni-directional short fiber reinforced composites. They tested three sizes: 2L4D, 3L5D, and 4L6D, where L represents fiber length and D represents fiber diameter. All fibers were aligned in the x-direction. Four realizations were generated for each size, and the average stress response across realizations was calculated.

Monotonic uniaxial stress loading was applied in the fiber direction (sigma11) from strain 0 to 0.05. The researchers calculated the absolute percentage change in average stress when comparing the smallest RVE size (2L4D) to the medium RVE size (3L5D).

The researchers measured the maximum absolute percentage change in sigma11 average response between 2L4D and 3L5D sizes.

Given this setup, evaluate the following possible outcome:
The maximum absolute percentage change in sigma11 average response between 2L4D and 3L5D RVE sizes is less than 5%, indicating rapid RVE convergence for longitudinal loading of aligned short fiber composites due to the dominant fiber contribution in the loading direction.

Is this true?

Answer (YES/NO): YES